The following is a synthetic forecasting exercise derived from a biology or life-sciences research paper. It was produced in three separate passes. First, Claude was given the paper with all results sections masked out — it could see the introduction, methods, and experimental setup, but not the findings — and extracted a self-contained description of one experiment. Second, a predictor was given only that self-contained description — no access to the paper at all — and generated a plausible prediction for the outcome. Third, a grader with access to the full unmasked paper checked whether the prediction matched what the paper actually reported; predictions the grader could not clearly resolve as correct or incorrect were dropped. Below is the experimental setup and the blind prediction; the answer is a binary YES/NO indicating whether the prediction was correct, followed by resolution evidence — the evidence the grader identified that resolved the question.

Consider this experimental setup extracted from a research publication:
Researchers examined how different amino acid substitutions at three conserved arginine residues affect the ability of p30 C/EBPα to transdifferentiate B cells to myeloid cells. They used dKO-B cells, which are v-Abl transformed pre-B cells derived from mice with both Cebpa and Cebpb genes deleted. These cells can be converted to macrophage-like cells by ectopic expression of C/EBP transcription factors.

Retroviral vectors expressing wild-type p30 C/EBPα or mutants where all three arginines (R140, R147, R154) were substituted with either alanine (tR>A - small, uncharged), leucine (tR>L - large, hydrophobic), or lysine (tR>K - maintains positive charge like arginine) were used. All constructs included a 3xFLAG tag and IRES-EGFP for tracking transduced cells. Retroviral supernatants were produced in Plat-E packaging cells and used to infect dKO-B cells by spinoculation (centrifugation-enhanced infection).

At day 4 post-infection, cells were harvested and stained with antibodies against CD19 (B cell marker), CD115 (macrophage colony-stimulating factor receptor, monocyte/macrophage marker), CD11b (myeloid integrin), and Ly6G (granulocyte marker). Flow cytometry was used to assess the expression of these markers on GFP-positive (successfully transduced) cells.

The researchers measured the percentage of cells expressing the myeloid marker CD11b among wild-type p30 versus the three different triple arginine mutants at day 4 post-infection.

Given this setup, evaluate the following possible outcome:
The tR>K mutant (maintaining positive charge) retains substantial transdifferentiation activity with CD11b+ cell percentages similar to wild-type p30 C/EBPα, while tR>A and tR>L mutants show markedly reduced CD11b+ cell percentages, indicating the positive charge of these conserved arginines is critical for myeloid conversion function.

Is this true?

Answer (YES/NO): NO